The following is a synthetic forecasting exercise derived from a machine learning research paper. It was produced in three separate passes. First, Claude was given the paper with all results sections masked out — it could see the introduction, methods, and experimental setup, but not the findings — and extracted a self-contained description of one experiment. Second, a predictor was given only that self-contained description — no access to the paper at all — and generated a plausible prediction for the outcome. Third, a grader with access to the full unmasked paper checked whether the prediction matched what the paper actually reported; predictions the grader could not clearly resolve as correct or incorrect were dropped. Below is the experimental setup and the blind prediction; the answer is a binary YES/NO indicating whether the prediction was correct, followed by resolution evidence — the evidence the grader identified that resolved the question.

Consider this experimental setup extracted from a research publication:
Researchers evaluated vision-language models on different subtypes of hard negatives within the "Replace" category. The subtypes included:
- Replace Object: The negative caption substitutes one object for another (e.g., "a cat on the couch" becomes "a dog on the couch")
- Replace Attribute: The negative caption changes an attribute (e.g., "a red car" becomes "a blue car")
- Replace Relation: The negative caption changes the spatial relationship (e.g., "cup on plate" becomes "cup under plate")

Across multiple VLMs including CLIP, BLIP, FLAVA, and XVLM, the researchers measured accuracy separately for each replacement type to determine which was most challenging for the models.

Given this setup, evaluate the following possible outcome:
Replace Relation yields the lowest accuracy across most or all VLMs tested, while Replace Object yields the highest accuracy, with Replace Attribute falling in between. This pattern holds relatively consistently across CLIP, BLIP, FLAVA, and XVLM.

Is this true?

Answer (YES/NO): YES